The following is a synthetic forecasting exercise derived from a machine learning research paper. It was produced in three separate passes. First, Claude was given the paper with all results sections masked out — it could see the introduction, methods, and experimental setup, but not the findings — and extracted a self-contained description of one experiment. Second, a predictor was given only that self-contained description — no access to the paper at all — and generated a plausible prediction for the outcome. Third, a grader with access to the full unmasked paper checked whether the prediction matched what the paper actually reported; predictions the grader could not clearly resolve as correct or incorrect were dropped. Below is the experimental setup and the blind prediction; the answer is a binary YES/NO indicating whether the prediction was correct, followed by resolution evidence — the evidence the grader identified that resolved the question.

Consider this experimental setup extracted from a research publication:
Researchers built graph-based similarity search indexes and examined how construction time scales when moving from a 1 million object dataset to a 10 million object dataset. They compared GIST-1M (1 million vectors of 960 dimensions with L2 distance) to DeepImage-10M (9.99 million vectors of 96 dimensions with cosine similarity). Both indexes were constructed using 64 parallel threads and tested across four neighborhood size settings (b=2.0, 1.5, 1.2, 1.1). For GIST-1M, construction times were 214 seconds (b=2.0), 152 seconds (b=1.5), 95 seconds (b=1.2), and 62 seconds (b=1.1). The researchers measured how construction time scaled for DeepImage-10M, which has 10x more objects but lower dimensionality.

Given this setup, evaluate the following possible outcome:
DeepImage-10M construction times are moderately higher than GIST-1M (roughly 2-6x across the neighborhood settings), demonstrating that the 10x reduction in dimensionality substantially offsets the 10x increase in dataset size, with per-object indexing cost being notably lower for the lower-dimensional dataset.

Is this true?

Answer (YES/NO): YES